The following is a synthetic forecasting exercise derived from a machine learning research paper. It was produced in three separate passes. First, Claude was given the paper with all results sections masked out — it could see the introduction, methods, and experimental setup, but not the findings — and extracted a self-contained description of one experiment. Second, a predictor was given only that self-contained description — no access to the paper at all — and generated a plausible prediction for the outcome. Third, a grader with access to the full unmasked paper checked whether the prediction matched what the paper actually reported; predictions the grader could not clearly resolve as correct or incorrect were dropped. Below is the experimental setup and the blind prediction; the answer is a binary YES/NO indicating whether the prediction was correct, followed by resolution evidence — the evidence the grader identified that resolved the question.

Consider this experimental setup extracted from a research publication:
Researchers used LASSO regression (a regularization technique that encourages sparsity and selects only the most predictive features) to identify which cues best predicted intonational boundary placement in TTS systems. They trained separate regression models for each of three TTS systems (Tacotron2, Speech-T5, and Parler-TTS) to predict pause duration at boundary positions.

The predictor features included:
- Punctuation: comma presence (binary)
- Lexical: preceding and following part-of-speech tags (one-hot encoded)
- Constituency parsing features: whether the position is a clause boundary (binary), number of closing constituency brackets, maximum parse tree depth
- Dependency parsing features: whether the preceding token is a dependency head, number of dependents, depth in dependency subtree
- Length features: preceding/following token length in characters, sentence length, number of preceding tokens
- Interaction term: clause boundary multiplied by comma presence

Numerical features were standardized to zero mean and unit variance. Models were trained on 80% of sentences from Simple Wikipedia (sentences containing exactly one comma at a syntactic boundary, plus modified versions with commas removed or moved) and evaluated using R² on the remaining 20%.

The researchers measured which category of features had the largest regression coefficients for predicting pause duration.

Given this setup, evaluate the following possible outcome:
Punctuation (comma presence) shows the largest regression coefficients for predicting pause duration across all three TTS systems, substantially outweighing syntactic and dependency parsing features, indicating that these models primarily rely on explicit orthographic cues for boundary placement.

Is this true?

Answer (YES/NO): YES